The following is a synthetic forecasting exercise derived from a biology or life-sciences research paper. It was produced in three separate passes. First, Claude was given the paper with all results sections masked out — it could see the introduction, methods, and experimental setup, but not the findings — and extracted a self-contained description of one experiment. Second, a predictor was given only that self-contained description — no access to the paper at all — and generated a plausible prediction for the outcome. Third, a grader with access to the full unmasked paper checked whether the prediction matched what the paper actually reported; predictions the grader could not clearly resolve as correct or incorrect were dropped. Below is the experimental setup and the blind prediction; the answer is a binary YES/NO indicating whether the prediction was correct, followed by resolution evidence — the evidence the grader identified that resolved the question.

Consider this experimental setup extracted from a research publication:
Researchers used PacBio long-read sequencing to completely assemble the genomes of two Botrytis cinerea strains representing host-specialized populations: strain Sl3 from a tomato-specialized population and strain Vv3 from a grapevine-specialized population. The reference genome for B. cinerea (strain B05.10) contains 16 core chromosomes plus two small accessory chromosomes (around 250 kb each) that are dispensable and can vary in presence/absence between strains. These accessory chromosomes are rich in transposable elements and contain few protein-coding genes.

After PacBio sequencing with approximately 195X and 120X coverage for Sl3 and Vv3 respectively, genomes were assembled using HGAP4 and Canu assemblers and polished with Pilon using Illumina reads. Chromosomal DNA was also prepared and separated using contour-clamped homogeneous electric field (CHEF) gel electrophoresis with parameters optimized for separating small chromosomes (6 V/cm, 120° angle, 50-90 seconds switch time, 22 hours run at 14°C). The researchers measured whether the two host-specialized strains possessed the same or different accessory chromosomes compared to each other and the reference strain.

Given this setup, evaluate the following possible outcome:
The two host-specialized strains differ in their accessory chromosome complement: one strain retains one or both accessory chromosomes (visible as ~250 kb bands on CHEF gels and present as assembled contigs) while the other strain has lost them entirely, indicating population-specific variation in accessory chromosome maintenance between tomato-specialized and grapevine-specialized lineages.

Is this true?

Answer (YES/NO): NO